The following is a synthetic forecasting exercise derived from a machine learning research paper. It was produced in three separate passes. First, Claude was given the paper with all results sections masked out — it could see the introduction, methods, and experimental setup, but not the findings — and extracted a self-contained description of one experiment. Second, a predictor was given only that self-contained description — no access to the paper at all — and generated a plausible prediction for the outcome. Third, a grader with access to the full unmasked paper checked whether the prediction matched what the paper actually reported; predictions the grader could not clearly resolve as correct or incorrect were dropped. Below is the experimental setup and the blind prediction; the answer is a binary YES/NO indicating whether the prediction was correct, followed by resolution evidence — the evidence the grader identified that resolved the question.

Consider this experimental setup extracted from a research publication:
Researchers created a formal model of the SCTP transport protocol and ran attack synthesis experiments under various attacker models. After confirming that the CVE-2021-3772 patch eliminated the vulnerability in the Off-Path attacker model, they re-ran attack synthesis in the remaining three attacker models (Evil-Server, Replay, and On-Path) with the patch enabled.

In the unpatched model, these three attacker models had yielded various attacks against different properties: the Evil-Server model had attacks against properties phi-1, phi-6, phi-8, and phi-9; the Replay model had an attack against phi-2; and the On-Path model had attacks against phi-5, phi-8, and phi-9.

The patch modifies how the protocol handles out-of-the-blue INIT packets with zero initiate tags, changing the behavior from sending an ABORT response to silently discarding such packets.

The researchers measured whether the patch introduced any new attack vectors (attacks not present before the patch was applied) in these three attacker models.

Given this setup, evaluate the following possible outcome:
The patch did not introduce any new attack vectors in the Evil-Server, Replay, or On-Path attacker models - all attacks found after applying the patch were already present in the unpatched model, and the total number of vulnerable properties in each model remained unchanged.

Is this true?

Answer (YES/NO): YES